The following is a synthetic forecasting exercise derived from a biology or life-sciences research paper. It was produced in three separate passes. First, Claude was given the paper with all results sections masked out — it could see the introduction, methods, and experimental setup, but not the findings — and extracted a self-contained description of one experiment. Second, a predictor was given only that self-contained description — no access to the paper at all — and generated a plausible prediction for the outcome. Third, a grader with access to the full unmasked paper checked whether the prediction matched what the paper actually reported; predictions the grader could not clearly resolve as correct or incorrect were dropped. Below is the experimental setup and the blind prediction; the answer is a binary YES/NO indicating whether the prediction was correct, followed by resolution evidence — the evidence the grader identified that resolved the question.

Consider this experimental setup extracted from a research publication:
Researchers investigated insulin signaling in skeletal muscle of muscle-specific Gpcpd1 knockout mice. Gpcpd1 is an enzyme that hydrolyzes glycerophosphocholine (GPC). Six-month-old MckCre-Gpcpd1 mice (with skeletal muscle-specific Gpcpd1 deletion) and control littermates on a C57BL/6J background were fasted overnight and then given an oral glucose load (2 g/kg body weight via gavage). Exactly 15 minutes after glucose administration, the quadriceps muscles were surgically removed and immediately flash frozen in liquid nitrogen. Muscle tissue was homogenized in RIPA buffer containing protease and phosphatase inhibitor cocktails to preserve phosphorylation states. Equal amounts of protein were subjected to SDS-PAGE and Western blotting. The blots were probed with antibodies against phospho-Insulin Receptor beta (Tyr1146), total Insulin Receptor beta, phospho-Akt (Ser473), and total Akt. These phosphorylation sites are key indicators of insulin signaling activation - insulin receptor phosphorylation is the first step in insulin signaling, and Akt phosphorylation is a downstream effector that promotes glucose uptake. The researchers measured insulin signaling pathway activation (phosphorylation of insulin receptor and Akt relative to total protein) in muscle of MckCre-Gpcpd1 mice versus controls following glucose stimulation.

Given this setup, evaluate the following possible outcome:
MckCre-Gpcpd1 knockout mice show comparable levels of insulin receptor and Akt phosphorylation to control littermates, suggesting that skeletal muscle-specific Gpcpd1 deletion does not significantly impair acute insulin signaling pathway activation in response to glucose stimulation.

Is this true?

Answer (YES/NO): NO